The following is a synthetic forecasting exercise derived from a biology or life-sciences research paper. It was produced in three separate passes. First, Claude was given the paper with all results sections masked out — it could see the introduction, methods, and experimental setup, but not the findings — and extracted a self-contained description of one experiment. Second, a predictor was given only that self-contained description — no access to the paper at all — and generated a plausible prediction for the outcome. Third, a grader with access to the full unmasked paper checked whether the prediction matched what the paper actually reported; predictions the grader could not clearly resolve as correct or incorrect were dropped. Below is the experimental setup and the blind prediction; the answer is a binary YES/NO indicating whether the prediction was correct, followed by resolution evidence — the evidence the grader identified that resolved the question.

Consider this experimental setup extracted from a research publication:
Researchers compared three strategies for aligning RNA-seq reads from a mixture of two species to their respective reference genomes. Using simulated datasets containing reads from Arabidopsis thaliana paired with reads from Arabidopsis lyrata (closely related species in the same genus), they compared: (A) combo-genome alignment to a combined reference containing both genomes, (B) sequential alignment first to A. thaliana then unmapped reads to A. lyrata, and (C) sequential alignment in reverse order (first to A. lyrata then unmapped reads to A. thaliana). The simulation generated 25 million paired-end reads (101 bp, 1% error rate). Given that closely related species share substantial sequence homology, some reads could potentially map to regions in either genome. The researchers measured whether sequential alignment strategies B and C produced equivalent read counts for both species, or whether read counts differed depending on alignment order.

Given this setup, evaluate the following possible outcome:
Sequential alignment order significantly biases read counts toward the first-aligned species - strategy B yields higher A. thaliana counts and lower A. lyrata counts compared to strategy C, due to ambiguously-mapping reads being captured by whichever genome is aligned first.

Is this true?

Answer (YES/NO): YES